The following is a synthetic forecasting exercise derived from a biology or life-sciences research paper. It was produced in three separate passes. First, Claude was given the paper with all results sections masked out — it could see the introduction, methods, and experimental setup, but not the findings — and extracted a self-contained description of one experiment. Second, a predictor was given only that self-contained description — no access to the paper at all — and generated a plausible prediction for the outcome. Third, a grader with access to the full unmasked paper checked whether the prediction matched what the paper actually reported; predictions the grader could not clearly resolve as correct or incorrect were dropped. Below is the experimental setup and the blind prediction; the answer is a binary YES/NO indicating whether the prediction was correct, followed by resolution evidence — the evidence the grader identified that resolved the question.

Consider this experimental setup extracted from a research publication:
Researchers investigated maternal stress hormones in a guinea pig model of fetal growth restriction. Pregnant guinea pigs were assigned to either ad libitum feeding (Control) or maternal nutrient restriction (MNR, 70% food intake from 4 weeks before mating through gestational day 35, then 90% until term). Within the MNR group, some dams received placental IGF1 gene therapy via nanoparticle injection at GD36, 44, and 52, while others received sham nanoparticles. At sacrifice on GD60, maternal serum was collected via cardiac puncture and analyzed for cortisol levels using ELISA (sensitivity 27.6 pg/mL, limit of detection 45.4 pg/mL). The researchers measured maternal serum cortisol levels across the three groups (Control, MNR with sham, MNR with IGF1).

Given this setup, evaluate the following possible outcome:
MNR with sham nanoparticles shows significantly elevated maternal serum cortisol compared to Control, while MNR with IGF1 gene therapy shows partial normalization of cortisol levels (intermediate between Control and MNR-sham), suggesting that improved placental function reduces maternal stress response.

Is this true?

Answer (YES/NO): NO